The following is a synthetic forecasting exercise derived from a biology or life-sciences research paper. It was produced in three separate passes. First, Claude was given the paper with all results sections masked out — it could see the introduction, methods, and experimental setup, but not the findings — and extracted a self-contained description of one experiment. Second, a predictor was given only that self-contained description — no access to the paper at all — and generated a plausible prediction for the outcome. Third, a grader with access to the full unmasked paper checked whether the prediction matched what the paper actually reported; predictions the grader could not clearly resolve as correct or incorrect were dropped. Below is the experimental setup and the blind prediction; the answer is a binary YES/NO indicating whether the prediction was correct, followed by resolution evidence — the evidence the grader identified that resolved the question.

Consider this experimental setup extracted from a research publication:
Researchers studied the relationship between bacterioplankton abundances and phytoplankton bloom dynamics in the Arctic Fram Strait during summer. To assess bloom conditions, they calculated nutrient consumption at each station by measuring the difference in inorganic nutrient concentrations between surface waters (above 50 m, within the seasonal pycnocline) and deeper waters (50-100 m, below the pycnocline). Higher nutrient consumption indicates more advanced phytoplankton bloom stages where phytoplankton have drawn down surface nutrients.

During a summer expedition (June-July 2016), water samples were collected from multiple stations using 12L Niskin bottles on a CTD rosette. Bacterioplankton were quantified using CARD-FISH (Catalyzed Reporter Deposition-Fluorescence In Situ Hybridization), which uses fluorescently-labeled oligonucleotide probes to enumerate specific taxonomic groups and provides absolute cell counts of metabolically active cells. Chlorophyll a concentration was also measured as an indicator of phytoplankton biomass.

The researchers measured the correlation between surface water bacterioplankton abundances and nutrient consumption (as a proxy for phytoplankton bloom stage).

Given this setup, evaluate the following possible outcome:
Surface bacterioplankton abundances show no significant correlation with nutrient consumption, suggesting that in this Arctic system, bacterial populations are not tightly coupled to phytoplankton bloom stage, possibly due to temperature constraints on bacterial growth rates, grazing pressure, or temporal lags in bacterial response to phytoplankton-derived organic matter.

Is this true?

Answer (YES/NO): YES